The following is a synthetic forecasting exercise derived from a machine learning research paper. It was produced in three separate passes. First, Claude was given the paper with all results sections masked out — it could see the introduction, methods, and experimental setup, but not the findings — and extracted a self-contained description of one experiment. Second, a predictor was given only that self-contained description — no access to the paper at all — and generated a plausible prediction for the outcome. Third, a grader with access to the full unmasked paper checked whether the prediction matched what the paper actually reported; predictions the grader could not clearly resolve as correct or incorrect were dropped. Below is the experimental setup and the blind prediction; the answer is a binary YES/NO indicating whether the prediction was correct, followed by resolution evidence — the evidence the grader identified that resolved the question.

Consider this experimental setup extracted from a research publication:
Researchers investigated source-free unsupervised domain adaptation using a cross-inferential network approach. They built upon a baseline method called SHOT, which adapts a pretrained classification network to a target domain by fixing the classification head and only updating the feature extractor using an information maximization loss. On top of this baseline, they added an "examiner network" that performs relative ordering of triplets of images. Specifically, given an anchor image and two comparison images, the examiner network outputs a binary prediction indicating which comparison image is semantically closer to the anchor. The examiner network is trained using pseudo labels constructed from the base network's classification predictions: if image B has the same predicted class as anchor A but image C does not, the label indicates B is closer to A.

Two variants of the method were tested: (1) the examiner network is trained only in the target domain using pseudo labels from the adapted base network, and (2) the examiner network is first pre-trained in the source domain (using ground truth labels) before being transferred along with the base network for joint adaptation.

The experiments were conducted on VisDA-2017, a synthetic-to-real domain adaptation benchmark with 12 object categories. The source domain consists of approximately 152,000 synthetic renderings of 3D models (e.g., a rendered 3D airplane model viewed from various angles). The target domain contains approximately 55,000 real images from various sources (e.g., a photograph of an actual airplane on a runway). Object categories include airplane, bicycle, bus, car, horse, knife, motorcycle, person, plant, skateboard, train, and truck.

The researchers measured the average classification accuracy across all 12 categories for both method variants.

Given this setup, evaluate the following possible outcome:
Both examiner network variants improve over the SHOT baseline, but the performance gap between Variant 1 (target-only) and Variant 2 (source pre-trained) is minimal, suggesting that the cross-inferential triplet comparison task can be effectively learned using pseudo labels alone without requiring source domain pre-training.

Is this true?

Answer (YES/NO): NO